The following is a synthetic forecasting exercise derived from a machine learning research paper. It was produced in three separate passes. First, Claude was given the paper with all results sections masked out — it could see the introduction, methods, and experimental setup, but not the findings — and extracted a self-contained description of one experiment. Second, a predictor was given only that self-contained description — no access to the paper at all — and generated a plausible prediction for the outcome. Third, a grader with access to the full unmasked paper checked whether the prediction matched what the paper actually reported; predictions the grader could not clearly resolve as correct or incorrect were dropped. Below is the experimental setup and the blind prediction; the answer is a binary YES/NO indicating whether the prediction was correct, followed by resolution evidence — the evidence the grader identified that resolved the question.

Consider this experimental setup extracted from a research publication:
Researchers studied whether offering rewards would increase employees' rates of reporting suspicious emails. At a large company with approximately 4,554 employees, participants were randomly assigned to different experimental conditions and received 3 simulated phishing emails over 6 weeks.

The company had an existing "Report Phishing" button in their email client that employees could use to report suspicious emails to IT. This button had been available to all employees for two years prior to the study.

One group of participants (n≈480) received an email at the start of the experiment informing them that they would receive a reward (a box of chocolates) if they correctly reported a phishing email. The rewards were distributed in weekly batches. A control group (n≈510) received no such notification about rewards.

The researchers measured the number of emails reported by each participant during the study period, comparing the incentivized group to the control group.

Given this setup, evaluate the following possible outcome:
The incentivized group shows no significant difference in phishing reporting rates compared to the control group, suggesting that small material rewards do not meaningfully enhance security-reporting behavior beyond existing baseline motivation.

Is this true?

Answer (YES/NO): YES